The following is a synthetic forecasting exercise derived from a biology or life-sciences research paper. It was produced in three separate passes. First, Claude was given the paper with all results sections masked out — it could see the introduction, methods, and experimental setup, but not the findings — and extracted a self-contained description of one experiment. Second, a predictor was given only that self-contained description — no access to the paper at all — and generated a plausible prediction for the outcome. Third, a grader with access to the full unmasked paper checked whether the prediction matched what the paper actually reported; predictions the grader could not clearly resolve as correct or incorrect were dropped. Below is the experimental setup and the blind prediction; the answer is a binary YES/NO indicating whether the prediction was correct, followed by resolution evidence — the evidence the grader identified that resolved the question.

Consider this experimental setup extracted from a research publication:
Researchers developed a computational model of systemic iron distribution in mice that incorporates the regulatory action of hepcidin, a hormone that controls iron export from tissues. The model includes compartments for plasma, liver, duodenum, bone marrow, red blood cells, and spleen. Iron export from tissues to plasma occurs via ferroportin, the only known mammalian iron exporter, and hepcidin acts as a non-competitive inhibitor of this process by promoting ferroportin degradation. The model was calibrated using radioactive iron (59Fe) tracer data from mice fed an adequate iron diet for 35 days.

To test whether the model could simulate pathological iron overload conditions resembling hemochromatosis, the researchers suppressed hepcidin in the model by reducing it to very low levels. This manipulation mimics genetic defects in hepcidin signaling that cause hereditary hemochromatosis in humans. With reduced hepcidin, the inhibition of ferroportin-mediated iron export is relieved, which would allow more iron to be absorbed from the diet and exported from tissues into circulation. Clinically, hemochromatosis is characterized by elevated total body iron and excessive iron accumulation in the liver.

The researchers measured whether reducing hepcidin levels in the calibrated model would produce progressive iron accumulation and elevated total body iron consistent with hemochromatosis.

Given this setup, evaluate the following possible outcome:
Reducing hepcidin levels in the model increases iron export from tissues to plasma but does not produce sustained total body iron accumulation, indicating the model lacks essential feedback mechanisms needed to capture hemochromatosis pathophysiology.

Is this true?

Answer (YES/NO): NO